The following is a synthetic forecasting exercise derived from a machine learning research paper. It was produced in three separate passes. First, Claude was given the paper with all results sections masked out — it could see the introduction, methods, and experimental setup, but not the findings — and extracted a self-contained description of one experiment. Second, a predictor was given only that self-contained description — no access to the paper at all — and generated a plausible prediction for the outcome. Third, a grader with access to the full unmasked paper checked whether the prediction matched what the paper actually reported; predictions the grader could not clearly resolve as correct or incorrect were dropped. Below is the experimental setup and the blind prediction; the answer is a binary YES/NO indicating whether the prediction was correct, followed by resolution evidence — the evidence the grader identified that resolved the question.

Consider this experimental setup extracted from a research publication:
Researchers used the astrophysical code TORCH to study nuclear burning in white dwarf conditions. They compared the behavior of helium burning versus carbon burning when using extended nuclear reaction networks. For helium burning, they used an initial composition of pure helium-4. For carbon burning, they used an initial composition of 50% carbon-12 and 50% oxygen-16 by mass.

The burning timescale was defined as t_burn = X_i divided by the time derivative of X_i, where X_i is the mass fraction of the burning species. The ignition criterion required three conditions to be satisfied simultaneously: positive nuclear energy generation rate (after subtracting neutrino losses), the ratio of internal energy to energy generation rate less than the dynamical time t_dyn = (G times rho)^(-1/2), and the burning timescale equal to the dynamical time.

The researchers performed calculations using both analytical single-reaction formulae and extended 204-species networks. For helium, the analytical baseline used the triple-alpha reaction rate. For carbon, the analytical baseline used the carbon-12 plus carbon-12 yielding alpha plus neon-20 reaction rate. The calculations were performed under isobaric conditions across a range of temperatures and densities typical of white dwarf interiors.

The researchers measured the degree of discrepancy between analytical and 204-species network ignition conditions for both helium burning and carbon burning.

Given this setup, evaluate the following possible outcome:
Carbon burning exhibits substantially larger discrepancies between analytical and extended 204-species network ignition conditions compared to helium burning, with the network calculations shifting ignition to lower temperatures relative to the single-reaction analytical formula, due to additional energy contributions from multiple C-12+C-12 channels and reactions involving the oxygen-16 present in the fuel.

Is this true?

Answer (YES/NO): NO